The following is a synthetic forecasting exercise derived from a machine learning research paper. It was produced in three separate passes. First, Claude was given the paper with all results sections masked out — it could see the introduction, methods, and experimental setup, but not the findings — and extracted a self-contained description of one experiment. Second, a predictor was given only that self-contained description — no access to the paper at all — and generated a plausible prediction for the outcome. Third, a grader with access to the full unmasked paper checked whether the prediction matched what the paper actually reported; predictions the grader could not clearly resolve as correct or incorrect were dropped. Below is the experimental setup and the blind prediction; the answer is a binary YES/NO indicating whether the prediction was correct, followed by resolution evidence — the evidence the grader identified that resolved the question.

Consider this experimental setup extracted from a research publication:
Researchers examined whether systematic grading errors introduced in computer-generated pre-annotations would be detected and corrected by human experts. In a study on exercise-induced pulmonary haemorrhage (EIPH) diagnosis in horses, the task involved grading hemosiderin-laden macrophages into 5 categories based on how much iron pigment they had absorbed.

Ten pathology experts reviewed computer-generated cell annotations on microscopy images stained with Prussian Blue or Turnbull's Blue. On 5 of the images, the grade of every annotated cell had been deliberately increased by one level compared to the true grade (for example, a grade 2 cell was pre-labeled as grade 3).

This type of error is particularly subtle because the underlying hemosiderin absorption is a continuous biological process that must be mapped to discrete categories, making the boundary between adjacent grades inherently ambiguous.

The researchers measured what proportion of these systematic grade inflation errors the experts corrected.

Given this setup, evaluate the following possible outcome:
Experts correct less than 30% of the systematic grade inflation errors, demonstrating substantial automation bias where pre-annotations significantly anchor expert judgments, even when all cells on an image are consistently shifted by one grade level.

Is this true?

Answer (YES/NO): NO